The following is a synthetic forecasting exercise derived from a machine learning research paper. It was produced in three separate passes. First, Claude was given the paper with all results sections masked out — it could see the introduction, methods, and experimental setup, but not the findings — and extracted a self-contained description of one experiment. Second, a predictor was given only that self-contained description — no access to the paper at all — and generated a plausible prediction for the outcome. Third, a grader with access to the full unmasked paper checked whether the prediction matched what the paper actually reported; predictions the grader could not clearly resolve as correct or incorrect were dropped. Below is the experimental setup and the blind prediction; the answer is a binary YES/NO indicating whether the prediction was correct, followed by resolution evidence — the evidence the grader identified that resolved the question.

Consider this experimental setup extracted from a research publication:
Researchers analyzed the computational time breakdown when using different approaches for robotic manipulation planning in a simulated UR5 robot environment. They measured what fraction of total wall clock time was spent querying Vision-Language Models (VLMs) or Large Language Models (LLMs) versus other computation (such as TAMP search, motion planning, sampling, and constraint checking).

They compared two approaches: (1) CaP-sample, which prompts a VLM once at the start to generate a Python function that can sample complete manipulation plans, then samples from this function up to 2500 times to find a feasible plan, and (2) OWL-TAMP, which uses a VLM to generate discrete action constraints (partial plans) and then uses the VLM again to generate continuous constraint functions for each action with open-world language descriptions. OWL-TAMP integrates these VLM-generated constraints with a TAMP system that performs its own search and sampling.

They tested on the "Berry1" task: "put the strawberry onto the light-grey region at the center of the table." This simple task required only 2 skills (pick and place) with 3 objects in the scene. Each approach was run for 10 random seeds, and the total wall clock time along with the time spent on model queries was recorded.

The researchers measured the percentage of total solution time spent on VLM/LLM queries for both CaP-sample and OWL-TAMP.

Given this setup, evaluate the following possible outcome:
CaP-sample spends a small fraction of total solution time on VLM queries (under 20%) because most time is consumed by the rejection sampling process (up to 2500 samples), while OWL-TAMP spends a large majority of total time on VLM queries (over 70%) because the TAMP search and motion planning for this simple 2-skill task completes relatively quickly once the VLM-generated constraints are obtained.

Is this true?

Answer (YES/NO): NO